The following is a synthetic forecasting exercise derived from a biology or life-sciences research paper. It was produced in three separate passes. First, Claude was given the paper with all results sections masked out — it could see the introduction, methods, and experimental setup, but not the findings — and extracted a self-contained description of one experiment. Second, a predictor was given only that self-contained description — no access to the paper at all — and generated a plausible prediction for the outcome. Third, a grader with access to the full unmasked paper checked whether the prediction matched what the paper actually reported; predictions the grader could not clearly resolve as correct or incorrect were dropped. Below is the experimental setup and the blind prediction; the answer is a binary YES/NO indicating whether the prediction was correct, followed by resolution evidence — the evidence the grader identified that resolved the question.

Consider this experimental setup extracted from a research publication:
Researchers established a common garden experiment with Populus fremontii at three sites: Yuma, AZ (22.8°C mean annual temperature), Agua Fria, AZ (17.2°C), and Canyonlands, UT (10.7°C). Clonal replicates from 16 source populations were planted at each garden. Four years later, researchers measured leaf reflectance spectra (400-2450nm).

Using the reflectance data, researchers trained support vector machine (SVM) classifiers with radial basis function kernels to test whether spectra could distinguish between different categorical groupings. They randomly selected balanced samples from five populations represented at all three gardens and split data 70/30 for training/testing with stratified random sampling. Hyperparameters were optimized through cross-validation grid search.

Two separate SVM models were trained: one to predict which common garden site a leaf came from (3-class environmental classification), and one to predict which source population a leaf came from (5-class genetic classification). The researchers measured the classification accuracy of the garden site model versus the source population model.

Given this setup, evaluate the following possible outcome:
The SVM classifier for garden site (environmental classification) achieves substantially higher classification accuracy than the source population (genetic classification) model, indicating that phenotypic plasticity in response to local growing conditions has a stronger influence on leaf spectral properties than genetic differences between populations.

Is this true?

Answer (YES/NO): YES